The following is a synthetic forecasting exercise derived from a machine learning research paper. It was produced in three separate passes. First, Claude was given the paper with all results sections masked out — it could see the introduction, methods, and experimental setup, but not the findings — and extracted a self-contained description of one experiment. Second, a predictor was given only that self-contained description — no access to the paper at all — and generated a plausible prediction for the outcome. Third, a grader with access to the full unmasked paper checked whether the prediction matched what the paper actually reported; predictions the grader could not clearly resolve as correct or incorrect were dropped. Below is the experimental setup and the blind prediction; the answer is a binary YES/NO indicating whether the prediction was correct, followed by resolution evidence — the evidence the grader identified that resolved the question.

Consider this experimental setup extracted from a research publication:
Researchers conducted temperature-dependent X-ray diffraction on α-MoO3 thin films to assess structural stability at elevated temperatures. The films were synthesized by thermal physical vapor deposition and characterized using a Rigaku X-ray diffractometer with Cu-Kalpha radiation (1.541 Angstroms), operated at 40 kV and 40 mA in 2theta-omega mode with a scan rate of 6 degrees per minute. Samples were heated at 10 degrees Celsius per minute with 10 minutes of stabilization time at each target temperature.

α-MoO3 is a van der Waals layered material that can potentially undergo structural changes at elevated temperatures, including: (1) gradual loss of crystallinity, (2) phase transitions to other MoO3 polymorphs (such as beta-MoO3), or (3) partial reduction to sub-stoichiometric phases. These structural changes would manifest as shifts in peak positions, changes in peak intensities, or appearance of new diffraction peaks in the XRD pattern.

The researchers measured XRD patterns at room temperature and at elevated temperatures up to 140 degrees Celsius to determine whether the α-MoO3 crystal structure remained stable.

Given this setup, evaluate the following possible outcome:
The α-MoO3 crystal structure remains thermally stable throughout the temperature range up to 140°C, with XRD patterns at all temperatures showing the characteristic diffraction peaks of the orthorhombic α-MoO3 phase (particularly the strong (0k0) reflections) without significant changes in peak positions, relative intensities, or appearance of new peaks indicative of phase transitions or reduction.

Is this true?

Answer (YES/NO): YES